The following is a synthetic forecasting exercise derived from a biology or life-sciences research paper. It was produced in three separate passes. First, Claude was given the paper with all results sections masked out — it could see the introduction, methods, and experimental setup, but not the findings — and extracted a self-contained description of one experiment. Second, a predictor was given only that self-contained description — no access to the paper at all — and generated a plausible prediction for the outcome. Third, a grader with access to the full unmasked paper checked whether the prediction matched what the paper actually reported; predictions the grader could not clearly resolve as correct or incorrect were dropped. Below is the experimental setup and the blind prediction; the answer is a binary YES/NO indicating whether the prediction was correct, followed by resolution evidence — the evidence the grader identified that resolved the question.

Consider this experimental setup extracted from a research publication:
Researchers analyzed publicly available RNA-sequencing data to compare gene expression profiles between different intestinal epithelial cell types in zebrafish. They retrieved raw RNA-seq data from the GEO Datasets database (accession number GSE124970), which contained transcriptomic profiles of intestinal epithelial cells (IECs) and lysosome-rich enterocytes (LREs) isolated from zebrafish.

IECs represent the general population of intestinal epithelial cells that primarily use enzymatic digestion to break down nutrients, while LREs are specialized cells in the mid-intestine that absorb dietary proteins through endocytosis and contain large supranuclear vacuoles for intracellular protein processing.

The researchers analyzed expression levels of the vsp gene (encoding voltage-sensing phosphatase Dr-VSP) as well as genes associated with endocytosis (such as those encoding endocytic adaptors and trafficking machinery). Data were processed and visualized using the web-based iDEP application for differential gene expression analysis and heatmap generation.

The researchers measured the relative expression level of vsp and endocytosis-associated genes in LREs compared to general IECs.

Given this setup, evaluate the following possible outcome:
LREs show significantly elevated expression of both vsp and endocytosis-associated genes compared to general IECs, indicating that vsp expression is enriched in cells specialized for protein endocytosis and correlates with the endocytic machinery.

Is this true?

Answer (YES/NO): YES